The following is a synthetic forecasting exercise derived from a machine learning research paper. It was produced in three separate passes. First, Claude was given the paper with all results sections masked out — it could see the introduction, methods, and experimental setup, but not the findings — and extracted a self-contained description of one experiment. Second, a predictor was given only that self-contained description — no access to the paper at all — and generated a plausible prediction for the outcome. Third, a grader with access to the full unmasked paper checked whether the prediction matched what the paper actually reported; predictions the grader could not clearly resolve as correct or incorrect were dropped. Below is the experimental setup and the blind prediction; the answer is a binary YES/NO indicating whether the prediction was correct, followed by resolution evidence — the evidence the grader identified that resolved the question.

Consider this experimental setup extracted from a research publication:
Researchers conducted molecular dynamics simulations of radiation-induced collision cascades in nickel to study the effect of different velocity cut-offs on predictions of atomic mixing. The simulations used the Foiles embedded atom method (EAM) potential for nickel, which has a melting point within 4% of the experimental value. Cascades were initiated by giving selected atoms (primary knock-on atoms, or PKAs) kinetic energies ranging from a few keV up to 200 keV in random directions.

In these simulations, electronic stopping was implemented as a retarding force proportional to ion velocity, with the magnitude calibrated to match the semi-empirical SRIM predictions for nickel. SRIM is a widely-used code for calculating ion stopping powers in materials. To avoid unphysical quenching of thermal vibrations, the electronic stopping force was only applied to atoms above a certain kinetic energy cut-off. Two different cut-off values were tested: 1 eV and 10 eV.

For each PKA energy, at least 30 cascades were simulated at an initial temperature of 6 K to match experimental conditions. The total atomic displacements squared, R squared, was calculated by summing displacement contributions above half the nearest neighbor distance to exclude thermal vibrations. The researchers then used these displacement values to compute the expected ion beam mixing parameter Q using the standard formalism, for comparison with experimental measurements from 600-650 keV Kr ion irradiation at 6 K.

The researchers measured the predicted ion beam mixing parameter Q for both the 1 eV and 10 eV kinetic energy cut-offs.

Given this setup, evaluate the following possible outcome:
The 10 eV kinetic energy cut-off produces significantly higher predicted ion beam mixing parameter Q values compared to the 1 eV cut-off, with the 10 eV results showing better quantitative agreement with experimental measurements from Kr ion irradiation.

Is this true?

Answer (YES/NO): YES